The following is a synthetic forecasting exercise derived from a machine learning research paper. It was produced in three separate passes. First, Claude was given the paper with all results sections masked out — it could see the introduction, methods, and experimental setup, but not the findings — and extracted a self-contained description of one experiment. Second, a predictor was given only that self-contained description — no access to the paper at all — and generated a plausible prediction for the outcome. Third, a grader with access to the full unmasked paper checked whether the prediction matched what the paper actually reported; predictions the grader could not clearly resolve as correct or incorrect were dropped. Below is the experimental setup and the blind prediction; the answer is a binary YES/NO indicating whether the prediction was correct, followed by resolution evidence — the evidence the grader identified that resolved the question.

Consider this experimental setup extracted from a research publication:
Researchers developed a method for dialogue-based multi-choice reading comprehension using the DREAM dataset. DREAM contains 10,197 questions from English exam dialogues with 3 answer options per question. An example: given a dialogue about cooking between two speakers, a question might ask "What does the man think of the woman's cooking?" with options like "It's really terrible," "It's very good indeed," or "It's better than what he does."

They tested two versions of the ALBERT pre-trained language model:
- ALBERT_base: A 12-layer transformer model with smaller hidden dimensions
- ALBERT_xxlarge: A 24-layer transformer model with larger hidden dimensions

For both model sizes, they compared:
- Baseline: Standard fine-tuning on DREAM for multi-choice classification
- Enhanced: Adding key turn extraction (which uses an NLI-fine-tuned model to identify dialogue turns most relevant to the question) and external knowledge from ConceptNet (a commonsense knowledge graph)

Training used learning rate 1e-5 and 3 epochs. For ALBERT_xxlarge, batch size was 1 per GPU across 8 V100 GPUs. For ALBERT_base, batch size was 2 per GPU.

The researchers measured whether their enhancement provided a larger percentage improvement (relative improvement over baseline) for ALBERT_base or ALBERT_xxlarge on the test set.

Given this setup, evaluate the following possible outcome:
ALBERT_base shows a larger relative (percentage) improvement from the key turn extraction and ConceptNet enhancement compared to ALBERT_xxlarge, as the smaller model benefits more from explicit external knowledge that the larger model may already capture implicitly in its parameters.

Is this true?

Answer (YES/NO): YES